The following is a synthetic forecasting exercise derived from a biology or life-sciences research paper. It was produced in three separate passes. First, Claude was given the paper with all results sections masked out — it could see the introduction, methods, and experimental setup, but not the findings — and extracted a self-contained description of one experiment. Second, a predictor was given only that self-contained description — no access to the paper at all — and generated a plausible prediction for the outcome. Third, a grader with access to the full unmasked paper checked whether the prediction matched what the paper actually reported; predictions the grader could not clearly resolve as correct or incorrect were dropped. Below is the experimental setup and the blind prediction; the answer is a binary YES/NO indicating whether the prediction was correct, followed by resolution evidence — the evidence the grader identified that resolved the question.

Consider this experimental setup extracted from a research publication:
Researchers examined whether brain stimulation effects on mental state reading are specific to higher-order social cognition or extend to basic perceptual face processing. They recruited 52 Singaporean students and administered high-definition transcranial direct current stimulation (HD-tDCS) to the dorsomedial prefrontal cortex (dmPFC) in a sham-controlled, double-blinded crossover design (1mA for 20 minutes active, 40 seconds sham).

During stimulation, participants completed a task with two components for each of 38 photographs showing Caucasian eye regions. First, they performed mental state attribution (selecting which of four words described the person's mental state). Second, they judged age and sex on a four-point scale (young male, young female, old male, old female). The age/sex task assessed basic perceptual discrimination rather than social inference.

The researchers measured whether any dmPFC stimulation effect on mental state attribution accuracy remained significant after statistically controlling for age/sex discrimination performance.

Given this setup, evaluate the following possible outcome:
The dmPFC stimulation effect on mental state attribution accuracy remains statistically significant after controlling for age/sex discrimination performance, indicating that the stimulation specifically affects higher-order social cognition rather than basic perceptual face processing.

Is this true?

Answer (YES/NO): YES